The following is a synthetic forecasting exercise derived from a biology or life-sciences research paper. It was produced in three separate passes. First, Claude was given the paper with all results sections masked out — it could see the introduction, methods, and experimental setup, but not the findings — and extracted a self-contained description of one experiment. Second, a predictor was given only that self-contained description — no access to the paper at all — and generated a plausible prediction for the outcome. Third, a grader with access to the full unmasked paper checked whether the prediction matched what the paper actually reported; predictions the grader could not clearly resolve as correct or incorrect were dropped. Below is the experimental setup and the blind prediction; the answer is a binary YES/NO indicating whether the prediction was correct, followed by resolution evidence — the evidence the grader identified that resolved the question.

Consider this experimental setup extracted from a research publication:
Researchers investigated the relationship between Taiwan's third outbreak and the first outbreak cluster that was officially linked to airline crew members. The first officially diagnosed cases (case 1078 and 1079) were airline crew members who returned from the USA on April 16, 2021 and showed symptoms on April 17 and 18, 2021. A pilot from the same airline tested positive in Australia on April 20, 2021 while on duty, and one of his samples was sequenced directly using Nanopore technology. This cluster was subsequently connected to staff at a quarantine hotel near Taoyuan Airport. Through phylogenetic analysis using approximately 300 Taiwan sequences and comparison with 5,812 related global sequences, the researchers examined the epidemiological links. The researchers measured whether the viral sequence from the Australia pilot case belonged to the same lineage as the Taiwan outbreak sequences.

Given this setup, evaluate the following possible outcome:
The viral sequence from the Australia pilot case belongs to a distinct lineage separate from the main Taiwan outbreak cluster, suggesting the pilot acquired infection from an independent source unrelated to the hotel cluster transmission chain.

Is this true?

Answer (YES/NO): NO